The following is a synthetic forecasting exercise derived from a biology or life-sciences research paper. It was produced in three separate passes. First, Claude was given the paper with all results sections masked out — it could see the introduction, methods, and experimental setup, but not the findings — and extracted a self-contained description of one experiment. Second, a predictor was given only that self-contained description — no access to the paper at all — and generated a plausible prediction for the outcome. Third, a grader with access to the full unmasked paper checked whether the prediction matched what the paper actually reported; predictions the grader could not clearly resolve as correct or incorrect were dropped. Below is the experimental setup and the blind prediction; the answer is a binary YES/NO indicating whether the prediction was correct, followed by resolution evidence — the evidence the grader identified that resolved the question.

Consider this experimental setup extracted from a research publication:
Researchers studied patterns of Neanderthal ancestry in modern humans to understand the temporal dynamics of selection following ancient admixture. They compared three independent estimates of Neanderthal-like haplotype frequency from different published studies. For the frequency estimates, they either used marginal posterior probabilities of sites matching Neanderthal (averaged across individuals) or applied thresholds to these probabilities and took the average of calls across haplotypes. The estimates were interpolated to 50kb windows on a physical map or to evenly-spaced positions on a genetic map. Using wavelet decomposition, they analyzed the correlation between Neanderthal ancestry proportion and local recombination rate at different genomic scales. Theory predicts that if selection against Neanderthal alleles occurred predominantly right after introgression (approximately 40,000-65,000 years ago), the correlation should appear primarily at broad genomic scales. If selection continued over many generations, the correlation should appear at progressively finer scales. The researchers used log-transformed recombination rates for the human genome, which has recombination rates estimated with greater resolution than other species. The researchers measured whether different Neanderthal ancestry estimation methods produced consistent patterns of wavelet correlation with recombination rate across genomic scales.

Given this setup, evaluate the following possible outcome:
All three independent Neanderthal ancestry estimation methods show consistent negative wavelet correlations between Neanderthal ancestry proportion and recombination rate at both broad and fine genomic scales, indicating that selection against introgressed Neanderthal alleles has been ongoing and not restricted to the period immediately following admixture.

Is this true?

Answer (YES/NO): NO